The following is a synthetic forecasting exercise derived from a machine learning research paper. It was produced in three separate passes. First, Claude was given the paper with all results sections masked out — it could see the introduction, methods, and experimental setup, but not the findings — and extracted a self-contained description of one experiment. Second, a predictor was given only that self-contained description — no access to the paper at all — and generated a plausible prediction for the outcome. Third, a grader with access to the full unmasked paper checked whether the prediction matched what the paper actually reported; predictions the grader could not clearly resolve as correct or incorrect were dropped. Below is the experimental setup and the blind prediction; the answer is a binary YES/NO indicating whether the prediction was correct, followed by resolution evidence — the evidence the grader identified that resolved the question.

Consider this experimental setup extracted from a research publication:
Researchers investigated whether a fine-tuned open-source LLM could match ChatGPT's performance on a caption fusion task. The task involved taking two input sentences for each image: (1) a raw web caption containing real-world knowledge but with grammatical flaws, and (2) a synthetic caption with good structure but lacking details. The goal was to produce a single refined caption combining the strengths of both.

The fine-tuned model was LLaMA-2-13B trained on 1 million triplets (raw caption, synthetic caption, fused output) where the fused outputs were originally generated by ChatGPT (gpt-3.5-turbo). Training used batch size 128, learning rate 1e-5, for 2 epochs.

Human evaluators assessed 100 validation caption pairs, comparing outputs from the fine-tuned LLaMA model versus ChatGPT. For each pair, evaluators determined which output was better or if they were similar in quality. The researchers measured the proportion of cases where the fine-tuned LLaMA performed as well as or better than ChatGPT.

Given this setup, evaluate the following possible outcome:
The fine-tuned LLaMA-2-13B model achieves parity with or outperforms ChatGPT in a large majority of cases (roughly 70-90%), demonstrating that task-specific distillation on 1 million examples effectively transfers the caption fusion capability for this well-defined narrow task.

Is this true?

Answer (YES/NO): YES